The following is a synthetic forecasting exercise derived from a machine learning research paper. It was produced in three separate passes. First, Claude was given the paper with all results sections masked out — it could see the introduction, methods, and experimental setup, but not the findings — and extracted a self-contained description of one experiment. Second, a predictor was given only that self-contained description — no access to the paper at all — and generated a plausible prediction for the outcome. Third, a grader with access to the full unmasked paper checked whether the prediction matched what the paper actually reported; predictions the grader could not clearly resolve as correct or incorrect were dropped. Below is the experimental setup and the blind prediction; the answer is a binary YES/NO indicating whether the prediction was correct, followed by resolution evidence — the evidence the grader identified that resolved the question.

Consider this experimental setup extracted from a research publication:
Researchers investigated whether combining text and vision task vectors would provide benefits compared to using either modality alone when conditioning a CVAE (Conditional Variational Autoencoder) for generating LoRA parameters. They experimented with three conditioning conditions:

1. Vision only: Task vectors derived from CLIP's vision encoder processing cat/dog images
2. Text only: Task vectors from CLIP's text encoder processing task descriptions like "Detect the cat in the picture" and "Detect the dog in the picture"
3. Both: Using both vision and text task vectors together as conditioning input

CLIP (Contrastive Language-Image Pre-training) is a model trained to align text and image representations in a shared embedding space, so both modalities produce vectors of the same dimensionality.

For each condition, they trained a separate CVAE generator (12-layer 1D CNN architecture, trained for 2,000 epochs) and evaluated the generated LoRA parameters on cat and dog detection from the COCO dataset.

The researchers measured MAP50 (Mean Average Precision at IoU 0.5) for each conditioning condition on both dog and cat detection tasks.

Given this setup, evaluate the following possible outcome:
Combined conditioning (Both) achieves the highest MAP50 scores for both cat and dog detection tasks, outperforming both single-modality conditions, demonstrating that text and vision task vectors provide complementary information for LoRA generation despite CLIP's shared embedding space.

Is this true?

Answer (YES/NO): NO